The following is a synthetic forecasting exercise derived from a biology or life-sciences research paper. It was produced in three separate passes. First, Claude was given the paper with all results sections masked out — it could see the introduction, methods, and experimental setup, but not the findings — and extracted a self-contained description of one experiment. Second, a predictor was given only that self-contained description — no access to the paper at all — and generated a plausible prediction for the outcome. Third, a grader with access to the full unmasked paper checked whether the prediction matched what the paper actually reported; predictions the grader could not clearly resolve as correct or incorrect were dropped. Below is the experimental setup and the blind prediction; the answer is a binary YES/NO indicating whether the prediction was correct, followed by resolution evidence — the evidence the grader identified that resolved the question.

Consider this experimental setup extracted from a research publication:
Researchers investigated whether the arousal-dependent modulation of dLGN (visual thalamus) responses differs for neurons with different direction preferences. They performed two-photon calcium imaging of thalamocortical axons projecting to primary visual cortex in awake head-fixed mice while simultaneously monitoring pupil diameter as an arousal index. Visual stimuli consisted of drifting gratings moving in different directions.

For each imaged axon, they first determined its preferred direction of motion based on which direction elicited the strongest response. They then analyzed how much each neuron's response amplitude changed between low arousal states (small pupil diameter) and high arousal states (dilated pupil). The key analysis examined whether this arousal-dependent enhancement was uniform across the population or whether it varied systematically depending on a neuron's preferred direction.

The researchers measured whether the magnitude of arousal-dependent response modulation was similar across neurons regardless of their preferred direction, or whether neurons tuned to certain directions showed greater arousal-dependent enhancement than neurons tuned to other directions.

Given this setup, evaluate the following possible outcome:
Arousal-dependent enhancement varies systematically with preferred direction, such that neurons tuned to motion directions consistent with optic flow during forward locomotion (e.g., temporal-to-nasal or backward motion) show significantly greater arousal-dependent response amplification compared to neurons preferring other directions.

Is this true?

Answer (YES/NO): NO